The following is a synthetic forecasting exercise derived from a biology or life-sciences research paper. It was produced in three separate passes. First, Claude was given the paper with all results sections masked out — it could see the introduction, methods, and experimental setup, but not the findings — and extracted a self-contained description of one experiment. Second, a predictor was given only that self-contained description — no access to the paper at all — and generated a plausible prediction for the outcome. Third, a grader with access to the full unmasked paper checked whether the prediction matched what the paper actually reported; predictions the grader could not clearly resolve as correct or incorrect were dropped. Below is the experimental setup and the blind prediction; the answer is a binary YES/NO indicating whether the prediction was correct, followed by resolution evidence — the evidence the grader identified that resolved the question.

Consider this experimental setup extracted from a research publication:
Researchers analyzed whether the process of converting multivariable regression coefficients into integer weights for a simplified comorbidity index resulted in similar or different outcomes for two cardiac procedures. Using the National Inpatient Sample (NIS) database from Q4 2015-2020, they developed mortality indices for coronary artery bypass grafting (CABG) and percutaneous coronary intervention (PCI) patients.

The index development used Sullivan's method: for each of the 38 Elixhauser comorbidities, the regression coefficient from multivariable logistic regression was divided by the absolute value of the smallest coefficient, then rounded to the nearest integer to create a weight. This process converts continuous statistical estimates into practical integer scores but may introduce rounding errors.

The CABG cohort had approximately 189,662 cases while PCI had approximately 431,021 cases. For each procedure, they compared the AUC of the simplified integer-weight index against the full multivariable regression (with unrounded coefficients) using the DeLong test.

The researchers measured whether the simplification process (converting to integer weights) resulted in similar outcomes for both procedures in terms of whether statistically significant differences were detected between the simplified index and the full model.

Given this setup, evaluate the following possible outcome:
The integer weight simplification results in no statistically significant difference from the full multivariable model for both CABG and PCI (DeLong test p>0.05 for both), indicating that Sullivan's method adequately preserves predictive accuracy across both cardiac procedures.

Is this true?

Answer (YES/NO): NO